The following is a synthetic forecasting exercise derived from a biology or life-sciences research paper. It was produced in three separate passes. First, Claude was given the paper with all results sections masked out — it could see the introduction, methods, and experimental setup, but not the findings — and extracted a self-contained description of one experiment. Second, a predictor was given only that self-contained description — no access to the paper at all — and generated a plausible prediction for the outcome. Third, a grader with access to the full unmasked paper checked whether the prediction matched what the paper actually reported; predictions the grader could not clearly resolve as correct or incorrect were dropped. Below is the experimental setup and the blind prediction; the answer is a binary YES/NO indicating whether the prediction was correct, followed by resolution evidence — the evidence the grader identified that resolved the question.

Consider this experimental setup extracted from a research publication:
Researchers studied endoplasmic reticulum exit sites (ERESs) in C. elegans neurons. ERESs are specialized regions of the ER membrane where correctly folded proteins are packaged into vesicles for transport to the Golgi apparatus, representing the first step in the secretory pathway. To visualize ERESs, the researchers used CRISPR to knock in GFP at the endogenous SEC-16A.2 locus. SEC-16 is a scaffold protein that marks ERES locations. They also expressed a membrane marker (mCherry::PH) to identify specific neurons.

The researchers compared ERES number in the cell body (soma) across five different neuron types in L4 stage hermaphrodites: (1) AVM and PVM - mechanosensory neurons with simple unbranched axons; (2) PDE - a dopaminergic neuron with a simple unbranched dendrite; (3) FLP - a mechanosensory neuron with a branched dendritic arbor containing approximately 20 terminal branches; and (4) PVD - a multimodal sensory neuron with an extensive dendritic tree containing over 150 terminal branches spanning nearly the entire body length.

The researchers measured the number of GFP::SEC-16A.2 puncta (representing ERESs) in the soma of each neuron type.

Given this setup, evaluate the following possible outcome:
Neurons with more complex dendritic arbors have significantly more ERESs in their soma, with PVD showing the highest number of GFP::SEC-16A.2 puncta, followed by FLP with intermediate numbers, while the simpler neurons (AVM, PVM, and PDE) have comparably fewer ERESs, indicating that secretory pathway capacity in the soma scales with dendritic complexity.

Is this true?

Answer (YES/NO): YES